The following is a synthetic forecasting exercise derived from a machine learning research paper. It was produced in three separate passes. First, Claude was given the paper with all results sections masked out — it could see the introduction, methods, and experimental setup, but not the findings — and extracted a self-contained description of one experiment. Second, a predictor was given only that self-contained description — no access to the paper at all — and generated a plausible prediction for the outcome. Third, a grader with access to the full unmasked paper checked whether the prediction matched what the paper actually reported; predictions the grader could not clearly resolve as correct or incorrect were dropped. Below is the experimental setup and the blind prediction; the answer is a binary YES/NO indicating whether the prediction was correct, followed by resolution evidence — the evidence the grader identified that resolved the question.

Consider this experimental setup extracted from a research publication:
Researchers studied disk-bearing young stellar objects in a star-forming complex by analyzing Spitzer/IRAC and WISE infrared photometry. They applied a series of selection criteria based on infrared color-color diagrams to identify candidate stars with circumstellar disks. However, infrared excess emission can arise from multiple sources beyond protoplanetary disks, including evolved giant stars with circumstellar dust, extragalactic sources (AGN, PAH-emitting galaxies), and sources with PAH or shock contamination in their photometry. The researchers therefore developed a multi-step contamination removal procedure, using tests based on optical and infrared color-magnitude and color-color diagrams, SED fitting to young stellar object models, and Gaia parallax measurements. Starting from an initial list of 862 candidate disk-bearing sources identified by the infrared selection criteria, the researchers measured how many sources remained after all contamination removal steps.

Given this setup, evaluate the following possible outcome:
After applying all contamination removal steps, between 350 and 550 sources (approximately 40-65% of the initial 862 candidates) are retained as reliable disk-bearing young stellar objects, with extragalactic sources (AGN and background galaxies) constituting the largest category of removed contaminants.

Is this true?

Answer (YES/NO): NO